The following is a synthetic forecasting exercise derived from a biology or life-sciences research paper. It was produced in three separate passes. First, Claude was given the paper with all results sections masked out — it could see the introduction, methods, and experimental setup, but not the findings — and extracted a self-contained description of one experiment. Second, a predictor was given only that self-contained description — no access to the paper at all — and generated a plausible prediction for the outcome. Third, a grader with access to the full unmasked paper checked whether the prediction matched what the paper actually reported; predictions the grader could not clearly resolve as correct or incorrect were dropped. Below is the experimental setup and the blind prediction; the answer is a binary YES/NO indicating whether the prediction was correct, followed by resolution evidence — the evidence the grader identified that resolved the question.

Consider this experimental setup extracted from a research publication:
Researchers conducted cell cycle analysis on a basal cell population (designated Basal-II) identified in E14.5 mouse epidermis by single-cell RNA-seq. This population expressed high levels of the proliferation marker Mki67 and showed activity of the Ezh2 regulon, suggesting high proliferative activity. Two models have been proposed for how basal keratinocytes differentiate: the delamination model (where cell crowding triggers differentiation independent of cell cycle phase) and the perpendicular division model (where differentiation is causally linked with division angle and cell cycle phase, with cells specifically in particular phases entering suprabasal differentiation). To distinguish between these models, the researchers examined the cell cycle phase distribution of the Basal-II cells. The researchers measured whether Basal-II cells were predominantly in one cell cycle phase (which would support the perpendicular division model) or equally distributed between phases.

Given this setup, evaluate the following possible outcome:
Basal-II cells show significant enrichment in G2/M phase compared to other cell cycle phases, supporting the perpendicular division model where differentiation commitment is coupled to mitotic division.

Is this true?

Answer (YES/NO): NO